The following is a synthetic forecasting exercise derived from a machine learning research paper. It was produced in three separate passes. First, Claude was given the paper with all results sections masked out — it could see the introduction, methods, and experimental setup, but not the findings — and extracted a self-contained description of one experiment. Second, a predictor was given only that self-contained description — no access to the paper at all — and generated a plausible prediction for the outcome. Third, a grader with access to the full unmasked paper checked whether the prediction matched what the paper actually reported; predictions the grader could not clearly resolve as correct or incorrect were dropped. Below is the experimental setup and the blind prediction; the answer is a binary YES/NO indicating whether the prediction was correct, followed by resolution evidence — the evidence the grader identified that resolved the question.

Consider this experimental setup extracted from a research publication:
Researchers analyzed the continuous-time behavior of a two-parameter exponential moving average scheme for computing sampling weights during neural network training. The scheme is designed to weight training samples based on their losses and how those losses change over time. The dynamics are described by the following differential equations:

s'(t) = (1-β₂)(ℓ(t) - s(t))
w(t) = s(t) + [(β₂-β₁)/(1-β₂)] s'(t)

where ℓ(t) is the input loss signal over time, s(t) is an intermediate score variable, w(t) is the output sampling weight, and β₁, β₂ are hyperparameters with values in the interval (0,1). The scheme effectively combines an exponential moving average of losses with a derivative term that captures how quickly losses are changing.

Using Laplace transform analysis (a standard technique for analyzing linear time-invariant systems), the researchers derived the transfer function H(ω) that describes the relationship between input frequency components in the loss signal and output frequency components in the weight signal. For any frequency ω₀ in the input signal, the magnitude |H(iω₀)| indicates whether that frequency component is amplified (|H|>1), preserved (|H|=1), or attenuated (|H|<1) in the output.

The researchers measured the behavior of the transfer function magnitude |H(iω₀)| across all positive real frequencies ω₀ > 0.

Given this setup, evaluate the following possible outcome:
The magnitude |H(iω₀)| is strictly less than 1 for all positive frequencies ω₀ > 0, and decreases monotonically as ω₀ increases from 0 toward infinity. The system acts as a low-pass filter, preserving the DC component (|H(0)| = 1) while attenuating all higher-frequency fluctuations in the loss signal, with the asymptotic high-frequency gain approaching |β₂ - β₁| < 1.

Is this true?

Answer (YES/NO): NO